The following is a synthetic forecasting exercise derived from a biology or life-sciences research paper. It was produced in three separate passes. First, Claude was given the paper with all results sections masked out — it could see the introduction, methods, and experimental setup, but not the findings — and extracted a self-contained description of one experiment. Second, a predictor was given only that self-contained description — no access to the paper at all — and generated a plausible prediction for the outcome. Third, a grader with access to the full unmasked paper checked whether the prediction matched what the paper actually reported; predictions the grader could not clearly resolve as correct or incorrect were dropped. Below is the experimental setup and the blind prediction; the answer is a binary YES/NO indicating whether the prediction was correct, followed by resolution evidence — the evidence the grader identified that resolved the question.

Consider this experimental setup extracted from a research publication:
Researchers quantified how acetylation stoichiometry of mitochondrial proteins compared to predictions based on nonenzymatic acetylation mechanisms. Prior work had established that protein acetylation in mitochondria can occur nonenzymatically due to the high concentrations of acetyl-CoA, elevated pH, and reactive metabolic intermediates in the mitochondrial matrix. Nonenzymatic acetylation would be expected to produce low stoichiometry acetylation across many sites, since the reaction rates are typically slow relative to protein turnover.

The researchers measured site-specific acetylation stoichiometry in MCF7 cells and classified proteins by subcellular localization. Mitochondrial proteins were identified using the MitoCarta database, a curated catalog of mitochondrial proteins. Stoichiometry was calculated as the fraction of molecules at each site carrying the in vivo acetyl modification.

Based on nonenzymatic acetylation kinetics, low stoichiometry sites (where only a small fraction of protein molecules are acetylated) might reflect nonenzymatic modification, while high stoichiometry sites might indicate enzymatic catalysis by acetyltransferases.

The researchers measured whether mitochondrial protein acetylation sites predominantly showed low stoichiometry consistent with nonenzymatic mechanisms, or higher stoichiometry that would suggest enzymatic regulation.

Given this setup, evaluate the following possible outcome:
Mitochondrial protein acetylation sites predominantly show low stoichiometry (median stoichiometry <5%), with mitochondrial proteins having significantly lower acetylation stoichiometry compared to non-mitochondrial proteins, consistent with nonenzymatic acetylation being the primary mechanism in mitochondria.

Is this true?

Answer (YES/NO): NO